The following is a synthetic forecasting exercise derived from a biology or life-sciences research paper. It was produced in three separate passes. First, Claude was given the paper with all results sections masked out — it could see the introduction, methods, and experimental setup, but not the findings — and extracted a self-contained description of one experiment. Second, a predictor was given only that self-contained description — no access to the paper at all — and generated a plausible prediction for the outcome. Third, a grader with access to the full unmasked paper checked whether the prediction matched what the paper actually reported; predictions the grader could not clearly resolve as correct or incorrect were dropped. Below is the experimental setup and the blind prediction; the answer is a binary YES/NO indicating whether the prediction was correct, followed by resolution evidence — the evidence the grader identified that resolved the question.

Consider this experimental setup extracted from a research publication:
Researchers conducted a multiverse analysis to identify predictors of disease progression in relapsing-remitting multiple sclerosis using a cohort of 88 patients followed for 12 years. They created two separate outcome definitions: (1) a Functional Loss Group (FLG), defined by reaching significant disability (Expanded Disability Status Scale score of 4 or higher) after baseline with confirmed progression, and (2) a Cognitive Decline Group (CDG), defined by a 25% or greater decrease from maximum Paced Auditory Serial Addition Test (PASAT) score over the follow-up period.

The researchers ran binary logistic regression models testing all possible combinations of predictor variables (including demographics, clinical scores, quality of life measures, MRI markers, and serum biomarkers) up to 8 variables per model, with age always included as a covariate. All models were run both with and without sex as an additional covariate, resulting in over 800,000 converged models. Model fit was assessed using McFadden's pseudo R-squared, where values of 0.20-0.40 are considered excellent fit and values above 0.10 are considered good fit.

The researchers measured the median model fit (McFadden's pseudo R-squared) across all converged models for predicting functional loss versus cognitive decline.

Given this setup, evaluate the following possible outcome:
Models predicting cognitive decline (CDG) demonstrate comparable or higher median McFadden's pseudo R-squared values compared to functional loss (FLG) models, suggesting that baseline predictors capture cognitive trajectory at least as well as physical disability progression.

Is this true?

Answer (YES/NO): YES